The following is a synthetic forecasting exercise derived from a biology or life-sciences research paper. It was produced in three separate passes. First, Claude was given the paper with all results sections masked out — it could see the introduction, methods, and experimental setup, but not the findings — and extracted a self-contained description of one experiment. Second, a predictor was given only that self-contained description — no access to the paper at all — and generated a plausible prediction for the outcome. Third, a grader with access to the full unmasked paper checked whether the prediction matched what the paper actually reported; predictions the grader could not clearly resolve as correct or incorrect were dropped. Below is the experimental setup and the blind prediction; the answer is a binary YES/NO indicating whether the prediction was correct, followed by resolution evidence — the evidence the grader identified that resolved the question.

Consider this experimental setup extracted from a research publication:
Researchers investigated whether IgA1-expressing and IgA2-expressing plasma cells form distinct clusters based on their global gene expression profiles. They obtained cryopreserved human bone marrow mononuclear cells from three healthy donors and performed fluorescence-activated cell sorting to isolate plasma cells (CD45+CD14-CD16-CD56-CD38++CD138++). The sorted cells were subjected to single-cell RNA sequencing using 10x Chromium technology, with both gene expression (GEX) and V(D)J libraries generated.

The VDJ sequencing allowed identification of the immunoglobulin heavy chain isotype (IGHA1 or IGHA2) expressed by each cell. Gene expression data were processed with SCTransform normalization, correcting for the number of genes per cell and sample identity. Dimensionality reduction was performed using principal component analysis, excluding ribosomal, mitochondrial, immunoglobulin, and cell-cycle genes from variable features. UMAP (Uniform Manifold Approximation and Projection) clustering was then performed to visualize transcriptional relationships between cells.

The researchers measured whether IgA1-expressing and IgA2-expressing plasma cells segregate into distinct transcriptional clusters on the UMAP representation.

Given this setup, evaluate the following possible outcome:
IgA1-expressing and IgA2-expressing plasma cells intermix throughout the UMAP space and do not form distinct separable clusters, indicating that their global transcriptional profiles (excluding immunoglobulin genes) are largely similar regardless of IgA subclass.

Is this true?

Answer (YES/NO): YES